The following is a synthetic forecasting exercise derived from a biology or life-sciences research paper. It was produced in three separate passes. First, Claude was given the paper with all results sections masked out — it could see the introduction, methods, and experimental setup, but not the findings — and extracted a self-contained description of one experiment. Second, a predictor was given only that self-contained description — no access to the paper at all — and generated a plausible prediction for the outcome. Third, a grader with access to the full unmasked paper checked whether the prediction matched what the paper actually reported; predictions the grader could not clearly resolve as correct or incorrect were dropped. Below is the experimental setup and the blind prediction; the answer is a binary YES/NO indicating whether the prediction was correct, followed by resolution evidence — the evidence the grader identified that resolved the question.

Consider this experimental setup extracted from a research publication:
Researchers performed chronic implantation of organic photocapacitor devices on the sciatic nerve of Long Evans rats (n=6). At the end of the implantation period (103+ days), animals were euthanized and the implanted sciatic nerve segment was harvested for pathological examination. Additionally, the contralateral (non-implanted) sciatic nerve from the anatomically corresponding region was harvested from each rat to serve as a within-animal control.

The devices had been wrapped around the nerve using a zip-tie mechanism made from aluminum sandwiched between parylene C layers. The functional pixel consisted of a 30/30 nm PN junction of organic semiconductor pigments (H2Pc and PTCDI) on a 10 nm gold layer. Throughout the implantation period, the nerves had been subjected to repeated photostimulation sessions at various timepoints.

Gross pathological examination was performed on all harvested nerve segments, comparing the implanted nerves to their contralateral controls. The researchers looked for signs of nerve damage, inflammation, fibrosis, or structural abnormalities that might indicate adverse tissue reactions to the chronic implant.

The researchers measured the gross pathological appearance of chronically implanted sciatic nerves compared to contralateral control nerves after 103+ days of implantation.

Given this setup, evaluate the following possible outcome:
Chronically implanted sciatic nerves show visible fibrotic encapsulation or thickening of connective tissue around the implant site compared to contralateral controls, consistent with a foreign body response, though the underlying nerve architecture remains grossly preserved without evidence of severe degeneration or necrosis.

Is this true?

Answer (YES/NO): NO